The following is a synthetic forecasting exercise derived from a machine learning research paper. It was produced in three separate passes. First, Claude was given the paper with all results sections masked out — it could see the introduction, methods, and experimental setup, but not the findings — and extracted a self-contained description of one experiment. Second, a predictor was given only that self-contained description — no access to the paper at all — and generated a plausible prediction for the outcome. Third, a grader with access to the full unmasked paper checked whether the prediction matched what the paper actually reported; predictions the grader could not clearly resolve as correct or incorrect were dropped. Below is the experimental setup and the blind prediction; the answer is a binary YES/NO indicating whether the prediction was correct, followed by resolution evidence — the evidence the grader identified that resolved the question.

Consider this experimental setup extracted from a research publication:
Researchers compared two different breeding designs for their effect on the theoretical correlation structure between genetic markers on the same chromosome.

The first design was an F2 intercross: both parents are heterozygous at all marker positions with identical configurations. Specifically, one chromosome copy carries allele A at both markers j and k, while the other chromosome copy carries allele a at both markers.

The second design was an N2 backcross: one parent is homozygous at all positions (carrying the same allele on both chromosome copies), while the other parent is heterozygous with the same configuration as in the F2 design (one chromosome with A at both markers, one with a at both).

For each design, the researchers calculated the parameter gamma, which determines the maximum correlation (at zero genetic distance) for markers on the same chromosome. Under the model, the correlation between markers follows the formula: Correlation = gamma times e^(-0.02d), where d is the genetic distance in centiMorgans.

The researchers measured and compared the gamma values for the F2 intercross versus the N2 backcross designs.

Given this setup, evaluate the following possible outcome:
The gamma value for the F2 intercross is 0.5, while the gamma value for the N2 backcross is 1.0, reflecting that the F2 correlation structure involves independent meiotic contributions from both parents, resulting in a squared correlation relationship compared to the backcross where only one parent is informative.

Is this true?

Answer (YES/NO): NO